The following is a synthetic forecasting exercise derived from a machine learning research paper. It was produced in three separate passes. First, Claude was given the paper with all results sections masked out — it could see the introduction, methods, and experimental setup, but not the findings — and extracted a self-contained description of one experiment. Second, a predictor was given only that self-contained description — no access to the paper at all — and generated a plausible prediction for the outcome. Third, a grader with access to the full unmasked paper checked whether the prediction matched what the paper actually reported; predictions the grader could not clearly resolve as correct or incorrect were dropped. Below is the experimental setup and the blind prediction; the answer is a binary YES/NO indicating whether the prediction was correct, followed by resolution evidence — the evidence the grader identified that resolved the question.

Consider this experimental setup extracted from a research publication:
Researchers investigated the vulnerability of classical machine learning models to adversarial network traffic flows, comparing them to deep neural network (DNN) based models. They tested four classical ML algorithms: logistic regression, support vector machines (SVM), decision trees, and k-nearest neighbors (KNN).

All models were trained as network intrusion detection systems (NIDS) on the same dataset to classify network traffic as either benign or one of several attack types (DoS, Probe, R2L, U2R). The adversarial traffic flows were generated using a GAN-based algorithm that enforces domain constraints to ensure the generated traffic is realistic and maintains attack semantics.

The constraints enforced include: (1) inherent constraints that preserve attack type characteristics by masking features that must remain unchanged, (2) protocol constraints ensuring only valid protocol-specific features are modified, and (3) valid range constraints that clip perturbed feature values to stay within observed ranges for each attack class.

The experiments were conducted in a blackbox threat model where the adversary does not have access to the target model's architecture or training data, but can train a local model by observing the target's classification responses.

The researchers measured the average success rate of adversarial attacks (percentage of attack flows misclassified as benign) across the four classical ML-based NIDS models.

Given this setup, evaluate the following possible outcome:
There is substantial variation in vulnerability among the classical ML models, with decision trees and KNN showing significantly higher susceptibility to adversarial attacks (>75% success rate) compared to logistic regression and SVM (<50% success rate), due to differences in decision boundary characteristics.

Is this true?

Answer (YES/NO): NO